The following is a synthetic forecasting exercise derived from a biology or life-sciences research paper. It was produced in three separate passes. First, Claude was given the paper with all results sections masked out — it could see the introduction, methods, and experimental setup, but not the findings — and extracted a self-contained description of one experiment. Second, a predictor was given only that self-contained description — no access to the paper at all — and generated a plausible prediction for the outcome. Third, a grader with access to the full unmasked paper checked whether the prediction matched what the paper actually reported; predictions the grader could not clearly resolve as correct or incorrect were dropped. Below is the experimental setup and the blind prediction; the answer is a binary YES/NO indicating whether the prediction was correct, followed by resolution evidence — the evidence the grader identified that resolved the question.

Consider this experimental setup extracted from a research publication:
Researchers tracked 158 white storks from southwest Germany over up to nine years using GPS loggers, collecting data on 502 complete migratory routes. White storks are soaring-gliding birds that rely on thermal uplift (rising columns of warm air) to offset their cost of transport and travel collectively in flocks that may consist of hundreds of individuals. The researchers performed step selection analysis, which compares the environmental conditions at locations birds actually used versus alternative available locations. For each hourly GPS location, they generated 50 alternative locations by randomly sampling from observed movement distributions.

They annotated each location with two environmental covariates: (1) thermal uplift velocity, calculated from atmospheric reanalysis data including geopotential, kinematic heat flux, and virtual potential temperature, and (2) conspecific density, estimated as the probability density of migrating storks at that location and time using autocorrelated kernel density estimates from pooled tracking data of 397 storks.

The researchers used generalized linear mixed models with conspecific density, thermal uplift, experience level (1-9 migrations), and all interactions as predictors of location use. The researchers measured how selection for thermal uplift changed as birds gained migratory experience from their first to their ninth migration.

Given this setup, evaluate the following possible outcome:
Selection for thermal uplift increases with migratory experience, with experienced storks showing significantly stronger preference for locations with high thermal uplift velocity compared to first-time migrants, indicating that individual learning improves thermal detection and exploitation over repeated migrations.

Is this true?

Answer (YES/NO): NO